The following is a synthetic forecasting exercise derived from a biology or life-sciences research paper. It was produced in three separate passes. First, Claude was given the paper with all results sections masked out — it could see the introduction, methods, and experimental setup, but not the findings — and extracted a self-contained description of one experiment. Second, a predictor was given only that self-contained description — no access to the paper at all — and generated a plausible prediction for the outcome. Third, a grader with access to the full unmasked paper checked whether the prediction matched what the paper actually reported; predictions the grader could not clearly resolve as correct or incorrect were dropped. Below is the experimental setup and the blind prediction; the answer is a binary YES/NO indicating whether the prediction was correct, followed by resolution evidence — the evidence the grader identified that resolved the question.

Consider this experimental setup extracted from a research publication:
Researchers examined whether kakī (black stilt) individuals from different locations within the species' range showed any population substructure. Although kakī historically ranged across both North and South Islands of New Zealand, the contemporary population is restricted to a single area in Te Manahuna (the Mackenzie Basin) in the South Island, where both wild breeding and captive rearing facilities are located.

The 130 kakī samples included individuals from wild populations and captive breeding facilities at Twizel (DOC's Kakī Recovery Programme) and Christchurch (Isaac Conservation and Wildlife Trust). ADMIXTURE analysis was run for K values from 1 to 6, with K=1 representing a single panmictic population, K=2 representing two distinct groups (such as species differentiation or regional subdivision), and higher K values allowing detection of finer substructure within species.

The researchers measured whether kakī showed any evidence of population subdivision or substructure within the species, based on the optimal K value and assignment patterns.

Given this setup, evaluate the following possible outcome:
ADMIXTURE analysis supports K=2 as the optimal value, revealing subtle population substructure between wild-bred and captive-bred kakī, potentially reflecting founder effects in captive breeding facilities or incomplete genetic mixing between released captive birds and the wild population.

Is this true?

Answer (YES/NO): NO